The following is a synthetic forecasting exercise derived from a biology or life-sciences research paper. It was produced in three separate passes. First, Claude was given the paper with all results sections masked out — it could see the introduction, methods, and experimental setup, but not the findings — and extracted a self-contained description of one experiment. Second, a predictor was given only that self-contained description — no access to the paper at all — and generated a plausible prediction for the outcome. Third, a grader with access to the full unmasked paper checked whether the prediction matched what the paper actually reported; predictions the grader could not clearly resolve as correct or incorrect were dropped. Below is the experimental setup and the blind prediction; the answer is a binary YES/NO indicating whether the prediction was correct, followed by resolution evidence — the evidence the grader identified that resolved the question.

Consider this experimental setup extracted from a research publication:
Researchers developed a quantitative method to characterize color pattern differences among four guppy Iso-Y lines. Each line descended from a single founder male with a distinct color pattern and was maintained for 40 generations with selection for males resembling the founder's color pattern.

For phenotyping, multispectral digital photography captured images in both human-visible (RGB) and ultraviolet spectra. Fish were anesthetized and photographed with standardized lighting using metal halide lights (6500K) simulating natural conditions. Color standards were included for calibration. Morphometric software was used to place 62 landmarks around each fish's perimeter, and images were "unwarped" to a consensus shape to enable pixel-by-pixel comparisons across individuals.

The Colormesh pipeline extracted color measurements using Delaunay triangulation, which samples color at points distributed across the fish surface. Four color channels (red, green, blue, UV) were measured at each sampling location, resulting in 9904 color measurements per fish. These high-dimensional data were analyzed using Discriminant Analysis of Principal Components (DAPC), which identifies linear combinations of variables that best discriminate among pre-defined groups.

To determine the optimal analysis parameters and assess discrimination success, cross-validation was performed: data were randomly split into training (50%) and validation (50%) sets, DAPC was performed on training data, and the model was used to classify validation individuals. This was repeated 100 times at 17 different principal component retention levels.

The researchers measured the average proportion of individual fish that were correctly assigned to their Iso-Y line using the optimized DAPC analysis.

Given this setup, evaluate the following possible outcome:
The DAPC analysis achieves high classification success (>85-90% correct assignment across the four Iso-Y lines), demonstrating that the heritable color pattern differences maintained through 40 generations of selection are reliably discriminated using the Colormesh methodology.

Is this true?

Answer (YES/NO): YES